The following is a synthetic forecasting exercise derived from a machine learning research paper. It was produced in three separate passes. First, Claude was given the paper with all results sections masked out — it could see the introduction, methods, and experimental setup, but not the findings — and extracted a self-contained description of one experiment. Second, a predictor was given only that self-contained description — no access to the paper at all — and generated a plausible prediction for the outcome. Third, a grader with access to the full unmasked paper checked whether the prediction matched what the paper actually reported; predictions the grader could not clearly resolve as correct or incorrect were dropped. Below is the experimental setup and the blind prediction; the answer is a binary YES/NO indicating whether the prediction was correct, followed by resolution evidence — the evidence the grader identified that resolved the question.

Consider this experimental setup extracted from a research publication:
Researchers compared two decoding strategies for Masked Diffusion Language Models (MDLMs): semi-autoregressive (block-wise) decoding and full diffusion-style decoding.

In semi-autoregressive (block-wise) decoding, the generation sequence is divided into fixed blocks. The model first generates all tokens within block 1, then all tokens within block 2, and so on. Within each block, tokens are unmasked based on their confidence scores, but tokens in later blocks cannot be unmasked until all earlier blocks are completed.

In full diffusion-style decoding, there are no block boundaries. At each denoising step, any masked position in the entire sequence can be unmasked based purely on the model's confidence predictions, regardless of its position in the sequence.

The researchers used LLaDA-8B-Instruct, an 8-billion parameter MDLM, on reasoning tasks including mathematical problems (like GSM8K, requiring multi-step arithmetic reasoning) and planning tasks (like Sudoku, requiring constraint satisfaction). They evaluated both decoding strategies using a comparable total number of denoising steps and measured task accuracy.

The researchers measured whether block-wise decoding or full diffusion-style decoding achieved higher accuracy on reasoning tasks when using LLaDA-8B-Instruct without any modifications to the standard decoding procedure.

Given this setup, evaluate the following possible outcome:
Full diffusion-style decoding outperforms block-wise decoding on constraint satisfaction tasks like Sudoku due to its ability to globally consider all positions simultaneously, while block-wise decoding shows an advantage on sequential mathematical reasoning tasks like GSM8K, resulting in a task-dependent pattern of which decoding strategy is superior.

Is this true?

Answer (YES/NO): NO